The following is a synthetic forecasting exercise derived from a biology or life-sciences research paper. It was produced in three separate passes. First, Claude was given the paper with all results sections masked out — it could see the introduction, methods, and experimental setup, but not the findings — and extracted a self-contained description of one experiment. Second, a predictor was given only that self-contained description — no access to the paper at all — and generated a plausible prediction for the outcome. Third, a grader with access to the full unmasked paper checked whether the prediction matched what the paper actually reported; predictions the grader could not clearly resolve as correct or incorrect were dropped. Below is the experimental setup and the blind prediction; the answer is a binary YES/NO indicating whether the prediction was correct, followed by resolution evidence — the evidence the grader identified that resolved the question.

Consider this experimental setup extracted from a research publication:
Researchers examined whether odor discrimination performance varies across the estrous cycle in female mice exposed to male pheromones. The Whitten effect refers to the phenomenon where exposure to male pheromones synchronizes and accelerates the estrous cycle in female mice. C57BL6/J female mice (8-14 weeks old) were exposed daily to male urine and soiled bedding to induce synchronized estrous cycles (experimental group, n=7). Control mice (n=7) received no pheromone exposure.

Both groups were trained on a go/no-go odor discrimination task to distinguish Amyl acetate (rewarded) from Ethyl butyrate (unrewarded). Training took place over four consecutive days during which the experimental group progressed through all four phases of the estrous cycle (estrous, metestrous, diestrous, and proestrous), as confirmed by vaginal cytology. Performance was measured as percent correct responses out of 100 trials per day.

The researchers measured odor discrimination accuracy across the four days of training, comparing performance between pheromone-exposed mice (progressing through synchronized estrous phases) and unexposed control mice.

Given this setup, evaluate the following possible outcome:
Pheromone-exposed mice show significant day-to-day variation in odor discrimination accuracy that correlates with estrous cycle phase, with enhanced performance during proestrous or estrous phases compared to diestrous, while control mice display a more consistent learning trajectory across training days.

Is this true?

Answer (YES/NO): NO